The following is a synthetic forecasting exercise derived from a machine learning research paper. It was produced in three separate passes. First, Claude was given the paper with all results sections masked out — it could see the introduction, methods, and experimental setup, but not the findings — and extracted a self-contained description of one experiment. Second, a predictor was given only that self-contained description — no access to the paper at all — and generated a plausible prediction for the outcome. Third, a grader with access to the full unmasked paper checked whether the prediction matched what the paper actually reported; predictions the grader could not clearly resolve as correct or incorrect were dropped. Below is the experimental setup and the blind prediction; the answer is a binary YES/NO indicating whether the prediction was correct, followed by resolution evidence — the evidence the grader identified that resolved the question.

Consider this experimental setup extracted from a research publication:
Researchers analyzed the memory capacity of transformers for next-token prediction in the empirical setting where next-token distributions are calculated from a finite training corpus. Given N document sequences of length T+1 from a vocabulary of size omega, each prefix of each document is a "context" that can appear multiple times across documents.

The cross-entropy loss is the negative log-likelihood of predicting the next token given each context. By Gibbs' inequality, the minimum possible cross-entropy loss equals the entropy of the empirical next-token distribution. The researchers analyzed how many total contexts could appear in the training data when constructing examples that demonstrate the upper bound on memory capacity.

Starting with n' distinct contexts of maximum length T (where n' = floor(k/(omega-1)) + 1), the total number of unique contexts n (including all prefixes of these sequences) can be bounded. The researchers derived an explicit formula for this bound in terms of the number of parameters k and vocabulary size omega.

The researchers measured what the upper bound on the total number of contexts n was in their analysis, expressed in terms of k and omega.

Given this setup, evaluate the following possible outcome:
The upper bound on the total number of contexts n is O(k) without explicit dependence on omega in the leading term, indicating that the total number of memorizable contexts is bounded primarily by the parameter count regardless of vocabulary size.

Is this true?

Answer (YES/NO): NO